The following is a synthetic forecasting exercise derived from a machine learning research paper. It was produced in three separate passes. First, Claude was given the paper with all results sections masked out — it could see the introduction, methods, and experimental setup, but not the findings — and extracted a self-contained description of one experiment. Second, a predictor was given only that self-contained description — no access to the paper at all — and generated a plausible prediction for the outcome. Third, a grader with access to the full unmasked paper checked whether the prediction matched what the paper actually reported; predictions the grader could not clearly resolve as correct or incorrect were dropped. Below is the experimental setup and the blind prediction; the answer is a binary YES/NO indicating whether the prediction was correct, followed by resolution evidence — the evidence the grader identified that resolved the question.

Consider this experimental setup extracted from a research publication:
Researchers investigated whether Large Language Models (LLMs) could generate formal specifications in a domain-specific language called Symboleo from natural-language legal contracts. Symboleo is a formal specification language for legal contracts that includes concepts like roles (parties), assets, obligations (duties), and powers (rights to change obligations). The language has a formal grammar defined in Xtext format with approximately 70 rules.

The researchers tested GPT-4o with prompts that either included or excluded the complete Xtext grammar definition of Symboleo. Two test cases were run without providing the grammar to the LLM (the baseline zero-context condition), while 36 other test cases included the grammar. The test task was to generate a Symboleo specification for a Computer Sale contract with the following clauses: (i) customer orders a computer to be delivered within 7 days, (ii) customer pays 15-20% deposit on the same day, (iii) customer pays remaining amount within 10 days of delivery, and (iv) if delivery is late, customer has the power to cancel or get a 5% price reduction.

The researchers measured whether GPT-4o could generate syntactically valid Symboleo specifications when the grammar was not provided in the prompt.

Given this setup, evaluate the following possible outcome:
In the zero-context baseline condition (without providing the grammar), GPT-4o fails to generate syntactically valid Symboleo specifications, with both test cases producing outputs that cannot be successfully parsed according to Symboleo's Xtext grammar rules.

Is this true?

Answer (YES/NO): NO